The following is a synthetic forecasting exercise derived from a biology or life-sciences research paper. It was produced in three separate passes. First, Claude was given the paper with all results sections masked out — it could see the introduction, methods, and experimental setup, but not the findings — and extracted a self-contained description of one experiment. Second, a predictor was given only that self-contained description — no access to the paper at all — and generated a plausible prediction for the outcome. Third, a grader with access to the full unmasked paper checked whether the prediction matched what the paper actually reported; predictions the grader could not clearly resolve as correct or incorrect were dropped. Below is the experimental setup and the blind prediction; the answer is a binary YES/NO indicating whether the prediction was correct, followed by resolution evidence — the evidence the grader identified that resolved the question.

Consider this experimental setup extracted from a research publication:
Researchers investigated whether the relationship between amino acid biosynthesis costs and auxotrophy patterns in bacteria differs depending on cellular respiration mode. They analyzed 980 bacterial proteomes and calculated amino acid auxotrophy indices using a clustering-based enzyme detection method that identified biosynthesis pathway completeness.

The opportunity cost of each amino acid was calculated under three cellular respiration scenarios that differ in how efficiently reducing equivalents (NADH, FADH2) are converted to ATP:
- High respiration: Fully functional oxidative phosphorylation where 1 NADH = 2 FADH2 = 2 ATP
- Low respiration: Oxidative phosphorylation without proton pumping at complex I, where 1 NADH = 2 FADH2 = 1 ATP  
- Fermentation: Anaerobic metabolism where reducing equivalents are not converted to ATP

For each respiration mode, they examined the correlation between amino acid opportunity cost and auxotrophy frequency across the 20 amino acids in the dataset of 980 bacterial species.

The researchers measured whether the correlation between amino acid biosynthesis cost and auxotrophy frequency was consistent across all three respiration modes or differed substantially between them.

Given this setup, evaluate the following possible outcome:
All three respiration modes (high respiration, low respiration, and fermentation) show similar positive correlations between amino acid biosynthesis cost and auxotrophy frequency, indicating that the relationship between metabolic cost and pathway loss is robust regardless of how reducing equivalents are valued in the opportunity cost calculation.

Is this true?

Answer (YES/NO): NO